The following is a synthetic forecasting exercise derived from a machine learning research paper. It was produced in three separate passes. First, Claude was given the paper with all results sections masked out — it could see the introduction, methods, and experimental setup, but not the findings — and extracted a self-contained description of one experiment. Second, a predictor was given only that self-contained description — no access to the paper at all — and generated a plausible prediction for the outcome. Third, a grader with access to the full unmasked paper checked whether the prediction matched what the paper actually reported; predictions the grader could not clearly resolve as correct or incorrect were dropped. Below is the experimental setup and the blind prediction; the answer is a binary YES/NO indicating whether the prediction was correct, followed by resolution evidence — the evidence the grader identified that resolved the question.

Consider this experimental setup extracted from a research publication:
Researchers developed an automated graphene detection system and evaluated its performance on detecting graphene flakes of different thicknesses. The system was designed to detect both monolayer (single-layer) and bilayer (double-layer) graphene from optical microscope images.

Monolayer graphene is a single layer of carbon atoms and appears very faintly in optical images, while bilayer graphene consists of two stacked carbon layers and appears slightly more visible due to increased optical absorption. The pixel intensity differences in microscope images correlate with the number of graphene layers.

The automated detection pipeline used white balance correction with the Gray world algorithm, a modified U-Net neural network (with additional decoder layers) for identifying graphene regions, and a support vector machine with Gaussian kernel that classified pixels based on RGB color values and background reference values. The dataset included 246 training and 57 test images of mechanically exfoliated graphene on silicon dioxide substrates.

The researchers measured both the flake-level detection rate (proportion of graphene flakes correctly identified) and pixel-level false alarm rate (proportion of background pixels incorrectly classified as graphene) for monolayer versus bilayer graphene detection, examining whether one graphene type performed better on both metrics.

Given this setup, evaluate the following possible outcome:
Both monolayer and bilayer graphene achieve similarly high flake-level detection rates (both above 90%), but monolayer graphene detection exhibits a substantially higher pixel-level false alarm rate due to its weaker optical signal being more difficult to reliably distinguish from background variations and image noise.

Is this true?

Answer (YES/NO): NO